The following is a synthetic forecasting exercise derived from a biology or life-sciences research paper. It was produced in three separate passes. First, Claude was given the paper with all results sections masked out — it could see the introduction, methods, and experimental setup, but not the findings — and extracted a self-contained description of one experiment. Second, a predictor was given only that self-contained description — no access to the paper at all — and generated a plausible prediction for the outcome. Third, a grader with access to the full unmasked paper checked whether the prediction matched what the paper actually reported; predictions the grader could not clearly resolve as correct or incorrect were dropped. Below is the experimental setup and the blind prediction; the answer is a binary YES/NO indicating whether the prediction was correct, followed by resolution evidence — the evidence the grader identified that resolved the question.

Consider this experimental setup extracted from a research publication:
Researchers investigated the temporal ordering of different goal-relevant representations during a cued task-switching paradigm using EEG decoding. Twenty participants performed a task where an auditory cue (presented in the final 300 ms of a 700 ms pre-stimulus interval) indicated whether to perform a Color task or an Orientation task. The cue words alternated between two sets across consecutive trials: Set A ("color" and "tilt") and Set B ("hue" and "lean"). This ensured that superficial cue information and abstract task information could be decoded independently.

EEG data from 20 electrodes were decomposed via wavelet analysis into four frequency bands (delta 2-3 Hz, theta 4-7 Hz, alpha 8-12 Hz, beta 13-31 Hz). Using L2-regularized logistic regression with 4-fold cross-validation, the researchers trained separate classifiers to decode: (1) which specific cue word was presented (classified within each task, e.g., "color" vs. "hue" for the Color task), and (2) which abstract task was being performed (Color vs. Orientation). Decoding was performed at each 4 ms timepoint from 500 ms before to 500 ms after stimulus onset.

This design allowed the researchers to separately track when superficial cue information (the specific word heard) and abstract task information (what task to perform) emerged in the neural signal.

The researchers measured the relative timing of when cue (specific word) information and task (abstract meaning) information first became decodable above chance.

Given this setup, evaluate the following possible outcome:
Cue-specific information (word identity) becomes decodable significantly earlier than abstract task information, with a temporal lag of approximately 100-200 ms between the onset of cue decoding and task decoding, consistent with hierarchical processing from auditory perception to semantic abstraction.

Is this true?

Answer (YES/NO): NO